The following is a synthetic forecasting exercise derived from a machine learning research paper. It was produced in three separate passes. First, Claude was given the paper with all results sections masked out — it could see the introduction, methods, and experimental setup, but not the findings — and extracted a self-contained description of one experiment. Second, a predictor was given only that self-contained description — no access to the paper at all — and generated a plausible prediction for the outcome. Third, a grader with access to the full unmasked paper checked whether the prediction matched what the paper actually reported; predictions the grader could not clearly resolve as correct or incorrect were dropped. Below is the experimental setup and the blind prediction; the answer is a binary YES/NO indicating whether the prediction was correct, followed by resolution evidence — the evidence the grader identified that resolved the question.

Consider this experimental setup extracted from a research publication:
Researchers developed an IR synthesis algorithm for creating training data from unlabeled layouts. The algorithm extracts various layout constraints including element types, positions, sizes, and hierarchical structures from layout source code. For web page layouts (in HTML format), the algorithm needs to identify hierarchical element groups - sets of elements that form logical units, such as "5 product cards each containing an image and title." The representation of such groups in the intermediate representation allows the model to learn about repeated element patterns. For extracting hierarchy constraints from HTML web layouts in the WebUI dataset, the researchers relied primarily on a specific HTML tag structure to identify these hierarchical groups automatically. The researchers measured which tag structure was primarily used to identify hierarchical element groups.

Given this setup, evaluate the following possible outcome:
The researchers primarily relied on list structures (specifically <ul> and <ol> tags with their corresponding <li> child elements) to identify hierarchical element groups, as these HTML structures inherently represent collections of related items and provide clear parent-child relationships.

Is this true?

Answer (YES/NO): NO